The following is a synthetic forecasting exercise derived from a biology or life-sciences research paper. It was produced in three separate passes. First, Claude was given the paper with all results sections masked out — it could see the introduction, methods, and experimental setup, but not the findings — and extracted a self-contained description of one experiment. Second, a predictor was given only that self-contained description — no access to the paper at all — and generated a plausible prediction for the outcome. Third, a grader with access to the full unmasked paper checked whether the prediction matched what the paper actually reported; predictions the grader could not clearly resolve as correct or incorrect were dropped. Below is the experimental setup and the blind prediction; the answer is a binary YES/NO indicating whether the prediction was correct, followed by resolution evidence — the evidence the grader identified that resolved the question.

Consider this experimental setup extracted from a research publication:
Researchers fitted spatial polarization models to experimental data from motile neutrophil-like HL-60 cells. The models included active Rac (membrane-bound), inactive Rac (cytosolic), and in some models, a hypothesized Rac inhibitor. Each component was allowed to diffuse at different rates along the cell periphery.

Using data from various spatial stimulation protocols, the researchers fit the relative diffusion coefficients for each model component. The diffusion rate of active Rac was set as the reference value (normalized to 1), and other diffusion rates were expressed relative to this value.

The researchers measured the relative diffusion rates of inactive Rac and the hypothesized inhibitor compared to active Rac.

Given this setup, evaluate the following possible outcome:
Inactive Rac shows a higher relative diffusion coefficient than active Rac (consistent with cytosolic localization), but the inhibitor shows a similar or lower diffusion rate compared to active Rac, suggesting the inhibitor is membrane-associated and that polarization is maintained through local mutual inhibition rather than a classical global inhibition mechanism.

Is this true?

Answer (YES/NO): YES